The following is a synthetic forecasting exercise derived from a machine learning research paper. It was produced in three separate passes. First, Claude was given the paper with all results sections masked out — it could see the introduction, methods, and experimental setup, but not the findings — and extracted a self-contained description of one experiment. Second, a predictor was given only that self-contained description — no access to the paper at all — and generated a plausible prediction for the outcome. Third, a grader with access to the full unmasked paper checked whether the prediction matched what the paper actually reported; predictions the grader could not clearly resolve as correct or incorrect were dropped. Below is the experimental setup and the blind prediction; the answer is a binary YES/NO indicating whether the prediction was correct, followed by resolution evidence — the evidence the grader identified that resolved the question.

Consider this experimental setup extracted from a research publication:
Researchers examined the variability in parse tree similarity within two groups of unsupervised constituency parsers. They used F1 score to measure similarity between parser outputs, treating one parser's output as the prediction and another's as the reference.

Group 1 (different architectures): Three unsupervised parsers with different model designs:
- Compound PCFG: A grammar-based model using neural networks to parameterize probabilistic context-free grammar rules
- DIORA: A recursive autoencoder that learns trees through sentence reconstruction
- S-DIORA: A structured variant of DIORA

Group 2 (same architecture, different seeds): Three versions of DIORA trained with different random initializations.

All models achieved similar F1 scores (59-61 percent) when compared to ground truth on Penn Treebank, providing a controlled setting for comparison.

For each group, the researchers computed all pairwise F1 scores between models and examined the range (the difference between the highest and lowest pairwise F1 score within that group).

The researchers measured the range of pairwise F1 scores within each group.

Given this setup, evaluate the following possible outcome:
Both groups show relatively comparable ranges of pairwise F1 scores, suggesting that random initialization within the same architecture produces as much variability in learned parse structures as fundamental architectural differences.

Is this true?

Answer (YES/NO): NO